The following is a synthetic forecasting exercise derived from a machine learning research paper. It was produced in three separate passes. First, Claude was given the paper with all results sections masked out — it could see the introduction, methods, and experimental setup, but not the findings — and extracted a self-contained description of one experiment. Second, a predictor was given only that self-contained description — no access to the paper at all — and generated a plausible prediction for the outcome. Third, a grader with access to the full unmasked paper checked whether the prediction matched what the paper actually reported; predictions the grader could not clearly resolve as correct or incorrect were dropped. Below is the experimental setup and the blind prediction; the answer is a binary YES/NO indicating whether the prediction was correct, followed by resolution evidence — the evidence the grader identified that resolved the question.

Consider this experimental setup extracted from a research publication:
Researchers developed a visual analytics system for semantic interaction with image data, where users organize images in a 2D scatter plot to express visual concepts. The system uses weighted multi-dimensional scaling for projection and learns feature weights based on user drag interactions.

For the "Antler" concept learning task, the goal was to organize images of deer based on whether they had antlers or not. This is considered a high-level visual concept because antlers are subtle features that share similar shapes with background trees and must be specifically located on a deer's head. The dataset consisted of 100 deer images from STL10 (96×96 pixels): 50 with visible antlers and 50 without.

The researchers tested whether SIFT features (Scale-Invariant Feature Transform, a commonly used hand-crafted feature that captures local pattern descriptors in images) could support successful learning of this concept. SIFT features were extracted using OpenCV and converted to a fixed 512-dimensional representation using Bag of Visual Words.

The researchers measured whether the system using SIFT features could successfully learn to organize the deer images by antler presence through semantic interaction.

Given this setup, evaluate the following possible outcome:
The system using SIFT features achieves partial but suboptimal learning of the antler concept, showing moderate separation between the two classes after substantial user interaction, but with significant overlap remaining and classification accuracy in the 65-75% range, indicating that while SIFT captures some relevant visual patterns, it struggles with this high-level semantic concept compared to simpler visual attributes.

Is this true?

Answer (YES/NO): NO